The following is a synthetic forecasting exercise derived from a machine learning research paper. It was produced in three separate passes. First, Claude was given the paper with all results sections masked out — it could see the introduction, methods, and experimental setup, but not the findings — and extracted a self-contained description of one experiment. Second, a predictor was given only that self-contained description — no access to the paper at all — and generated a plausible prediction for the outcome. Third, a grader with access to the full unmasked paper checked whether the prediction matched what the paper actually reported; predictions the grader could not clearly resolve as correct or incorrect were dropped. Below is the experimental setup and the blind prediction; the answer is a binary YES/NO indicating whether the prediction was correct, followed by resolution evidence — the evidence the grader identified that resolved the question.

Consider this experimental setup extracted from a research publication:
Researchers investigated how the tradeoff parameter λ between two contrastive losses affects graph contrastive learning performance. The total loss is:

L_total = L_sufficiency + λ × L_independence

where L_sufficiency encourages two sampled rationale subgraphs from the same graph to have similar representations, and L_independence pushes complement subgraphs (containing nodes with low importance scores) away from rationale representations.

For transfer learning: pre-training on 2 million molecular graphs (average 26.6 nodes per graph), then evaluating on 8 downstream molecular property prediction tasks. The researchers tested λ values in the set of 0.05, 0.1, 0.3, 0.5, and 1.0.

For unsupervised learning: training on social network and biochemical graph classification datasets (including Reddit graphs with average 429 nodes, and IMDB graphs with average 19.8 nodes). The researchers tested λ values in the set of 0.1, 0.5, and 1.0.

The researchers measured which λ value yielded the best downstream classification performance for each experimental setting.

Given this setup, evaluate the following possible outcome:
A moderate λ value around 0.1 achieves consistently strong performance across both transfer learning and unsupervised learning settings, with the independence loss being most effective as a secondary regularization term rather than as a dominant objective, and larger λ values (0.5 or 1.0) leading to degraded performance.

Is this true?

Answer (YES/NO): YES